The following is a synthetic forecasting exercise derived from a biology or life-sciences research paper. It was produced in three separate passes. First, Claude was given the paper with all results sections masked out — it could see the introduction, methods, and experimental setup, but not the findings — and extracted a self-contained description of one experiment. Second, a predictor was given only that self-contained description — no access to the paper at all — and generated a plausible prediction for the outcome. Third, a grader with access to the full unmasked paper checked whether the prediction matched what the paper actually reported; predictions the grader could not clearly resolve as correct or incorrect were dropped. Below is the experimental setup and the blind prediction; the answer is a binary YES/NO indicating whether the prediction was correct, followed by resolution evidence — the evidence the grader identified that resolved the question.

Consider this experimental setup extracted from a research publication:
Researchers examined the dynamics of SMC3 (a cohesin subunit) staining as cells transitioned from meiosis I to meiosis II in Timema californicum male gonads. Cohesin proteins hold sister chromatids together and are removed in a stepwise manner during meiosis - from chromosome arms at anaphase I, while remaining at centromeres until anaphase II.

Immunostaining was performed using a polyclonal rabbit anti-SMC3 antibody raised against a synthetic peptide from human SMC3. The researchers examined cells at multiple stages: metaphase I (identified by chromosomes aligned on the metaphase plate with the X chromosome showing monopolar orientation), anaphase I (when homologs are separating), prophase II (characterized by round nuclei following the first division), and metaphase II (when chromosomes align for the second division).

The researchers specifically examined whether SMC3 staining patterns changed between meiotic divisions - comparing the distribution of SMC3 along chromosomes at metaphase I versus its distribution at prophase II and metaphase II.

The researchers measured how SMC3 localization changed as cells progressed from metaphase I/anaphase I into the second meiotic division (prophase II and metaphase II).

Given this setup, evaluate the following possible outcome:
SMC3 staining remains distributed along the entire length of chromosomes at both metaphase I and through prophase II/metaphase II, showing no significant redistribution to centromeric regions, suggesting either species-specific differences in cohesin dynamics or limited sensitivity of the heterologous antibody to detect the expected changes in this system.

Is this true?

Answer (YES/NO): NO